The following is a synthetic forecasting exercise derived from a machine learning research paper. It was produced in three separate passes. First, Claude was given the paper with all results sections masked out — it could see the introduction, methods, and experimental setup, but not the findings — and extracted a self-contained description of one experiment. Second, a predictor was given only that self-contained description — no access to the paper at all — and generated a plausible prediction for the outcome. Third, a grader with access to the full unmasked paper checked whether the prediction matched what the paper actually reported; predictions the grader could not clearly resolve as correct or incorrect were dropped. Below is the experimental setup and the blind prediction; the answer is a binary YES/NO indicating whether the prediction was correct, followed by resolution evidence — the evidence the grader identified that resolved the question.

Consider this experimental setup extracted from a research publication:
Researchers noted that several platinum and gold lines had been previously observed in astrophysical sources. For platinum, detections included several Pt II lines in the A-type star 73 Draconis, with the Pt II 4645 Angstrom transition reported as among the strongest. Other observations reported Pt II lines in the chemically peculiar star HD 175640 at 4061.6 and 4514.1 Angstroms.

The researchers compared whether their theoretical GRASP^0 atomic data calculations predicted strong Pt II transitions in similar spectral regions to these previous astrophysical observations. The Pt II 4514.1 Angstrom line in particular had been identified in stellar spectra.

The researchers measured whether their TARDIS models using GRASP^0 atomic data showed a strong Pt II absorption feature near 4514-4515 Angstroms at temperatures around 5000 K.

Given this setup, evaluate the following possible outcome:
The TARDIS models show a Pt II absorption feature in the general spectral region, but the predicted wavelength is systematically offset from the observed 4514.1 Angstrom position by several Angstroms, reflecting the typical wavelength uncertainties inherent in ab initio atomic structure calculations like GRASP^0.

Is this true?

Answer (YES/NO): NO